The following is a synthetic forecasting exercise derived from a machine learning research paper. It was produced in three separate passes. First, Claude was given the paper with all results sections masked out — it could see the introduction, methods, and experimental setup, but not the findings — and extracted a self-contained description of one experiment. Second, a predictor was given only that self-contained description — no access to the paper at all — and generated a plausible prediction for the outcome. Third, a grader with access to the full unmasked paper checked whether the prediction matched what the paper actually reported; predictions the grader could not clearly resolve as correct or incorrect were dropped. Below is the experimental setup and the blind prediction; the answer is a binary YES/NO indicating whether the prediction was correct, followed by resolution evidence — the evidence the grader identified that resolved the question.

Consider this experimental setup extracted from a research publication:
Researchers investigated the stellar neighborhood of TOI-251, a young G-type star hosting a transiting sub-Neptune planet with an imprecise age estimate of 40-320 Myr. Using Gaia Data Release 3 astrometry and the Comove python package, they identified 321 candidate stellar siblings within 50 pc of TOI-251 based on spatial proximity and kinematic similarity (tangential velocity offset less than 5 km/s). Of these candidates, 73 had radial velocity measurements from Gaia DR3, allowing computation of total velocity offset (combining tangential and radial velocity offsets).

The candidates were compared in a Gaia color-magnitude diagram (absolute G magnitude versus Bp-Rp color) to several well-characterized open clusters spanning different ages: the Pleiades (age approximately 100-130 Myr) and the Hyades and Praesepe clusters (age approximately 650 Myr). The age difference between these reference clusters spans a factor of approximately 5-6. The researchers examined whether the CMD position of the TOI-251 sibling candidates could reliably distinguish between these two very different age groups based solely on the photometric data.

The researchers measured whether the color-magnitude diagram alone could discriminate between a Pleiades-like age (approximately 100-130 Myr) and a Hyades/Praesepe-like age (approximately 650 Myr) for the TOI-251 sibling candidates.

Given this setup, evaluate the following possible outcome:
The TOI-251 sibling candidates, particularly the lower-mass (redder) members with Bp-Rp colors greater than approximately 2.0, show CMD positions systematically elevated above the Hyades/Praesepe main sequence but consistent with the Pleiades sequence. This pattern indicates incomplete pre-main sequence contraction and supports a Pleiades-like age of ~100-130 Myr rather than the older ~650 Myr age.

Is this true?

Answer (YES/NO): NO